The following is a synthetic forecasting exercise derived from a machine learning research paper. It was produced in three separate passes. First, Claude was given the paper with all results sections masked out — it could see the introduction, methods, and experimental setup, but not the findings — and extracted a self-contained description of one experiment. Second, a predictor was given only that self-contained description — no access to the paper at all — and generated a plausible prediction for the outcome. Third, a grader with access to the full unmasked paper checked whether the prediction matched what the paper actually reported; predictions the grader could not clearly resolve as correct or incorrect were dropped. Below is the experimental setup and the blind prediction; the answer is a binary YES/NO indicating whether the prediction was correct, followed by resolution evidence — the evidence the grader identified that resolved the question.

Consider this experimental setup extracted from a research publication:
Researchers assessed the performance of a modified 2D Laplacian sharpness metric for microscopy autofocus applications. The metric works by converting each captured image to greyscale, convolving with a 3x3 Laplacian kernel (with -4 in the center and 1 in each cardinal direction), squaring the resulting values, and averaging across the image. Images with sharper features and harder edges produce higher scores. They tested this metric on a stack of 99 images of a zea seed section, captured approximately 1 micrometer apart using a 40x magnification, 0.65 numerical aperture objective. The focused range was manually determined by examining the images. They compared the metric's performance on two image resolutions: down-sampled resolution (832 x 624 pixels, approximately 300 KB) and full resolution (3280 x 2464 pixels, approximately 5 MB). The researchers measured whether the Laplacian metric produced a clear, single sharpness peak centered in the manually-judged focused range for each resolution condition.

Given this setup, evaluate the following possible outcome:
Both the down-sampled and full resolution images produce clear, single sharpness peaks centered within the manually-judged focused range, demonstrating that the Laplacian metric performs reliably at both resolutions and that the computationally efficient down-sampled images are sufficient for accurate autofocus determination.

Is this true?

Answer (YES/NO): NO